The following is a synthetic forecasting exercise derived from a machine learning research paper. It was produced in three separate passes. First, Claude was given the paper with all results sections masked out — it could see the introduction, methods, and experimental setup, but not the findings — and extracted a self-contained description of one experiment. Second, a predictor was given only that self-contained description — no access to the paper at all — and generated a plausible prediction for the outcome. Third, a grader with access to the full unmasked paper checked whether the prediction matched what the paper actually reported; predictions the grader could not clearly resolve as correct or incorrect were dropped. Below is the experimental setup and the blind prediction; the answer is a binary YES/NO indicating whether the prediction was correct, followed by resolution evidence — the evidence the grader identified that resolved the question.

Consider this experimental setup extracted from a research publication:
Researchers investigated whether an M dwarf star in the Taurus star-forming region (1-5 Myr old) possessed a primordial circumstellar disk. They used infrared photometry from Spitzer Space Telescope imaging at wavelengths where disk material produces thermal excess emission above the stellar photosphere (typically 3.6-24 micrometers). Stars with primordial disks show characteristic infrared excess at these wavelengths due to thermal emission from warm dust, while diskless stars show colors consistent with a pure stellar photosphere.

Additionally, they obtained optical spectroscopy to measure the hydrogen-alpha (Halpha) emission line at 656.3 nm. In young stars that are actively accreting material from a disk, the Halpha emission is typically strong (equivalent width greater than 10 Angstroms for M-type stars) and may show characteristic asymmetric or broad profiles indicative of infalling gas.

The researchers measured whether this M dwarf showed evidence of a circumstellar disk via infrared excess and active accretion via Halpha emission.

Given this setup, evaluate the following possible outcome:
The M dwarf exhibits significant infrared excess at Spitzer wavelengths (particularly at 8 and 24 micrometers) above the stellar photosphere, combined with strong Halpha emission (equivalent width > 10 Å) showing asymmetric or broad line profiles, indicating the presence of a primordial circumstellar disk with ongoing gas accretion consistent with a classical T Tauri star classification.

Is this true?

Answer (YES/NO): NO